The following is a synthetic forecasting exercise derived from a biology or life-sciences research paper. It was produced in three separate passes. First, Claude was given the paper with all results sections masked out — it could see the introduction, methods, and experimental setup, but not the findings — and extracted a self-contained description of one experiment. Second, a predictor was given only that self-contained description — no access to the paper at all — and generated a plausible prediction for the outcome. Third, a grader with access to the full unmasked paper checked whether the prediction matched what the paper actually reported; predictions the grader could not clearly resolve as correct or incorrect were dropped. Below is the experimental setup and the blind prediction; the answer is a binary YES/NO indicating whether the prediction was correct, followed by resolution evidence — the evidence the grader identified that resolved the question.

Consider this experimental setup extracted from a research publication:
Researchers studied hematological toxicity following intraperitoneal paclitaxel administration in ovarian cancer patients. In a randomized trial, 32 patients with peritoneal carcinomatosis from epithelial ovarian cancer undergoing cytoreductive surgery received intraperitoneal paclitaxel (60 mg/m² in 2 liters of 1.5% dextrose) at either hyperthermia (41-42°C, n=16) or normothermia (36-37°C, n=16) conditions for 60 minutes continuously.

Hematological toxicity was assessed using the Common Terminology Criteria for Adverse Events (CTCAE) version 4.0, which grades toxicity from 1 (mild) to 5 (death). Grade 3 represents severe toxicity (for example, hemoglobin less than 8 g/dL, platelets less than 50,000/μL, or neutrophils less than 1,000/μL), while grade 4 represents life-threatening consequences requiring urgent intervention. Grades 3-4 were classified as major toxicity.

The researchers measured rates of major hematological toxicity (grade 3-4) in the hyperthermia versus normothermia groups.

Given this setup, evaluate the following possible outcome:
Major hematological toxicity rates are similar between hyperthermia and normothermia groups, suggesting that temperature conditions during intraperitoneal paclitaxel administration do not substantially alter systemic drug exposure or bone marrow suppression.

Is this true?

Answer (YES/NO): YES